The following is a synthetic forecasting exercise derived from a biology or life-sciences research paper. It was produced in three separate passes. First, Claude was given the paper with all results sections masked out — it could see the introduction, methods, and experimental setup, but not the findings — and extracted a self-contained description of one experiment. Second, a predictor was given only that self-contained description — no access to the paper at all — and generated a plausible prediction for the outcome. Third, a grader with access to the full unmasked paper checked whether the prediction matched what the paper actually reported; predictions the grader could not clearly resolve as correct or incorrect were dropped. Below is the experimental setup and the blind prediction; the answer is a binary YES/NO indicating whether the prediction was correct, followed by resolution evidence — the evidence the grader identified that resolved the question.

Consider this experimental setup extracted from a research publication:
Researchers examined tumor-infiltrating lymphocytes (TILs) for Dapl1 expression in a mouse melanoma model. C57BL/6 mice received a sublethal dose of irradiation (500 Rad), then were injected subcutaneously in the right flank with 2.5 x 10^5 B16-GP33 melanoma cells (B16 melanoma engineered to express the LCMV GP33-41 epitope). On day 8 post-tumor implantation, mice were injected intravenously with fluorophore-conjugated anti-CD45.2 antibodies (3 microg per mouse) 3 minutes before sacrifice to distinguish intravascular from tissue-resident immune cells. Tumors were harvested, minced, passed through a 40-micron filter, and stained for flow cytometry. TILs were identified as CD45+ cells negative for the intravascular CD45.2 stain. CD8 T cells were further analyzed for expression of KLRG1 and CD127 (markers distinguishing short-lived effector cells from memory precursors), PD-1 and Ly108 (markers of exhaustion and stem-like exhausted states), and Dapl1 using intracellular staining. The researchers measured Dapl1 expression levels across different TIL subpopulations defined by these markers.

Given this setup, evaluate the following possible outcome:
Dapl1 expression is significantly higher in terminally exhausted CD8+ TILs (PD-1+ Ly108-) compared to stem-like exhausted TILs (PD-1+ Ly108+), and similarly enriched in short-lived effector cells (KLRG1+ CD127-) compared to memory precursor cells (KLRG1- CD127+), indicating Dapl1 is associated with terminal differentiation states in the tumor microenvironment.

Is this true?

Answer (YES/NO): NO